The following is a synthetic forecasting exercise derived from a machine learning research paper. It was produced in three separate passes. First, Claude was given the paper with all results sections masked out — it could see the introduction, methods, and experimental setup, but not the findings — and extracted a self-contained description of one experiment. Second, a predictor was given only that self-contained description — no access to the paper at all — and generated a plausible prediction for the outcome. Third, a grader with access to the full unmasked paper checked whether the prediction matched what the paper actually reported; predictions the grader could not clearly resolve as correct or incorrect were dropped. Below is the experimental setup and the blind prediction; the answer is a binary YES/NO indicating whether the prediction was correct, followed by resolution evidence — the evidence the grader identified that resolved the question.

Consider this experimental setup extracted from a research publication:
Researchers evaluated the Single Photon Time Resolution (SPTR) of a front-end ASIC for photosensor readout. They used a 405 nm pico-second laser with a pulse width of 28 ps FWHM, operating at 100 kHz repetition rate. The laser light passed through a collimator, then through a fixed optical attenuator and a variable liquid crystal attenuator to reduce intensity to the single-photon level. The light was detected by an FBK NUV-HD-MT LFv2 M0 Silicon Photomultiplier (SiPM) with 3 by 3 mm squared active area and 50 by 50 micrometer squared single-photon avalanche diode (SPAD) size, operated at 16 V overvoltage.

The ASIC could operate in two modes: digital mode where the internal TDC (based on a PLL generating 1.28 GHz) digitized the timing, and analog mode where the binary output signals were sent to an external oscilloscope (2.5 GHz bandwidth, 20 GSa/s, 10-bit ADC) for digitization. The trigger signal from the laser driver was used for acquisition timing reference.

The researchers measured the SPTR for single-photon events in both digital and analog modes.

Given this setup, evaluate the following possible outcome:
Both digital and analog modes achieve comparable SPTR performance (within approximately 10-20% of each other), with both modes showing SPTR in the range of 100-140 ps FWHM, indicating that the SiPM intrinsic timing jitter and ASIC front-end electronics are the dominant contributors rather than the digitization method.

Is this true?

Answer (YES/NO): NO